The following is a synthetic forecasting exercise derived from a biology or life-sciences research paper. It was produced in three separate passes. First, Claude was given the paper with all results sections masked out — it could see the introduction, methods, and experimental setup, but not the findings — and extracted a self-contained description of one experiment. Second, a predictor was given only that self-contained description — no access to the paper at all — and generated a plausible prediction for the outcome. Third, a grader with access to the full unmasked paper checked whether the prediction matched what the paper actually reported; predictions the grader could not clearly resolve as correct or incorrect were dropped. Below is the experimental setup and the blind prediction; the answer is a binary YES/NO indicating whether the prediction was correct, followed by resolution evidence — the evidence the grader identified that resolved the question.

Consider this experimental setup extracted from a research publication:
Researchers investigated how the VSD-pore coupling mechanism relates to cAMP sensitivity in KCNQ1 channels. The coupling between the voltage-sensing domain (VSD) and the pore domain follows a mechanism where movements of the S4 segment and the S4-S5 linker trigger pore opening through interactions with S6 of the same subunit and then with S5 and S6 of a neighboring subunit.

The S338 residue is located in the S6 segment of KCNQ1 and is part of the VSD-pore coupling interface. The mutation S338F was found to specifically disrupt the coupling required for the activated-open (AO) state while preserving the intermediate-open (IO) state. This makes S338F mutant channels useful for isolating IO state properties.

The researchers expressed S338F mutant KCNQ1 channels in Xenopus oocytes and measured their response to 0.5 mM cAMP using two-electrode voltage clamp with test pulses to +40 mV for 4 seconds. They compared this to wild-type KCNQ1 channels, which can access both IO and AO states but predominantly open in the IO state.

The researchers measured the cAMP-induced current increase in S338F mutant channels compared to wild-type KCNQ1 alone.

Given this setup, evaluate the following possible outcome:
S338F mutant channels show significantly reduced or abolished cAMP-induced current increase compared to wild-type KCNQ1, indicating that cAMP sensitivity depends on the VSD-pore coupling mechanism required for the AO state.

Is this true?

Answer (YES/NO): NO